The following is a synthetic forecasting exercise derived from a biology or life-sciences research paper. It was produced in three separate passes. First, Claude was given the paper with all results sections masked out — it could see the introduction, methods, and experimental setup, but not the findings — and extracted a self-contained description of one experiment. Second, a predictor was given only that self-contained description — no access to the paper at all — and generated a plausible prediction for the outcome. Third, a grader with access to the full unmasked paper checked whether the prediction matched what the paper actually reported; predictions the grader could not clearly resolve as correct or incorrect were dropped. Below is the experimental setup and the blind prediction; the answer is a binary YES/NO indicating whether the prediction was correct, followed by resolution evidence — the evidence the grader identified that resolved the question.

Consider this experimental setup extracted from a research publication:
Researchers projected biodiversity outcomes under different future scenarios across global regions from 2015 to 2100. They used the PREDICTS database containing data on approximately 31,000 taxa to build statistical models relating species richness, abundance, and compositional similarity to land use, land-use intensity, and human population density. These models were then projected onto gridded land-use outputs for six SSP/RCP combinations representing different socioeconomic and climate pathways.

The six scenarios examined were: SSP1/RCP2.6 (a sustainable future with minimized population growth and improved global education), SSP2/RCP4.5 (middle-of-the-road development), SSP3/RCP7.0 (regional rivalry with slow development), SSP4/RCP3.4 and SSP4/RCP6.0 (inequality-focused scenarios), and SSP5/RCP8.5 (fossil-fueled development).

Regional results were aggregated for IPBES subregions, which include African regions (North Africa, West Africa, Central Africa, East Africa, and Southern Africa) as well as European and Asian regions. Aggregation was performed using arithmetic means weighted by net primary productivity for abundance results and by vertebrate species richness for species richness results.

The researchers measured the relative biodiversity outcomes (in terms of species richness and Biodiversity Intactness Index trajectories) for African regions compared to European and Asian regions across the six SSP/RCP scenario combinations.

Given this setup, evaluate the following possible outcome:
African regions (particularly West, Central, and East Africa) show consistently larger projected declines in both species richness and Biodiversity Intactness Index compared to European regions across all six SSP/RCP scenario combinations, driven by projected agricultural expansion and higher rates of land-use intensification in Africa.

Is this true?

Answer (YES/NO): NO